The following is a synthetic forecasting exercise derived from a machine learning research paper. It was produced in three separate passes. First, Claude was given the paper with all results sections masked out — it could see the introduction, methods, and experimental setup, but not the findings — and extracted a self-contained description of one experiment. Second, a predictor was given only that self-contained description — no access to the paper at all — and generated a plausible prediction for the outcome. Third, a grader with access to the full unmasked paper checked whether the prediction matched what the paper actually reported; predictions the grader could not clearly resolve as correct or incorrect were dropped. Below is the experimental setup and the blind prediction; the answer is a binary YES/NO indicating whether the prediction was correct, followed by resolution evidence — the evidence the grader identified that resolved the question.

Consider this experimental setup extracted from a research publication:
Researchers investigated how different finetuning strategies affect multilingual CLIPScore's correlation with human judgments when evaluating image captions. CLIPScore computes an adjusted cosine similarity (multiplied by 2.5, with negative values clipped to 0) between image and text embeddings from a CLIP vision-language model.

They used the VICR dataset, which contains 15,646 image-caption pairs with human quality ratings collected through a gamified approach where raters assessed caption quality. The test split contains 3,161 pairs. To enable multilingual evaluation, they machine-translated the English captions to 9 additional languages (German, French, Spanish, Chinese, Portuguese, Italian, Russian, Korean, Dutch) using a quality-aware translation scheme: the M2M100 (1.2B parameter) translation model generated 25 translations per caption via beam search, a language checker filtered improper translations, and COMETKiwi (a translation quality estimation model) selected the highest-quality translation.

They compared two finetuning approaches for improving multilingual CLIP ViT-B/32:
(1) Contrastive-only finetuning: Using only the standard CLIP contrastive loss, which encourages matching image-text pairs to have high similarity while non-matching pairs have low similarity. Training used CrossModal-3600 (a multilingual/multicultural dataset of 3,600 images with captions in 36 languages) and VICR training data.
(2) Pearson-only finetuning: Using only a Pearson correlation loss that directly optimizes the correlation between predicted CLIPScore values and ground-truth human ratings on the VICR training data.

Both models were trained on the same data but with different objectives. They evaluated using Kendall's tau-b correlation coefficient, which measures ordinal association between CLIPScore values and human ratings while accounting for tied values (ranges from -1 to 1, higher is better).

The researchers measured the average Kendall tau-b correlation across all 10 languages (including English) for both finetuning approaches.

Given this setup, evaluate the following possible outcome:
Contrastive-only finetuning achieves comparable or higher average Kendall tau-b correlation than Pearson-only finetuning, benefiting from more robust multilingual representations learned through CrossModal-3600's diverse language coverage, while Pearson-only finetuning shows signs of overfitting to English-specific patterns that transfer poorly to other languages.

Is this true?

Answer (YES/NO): NO